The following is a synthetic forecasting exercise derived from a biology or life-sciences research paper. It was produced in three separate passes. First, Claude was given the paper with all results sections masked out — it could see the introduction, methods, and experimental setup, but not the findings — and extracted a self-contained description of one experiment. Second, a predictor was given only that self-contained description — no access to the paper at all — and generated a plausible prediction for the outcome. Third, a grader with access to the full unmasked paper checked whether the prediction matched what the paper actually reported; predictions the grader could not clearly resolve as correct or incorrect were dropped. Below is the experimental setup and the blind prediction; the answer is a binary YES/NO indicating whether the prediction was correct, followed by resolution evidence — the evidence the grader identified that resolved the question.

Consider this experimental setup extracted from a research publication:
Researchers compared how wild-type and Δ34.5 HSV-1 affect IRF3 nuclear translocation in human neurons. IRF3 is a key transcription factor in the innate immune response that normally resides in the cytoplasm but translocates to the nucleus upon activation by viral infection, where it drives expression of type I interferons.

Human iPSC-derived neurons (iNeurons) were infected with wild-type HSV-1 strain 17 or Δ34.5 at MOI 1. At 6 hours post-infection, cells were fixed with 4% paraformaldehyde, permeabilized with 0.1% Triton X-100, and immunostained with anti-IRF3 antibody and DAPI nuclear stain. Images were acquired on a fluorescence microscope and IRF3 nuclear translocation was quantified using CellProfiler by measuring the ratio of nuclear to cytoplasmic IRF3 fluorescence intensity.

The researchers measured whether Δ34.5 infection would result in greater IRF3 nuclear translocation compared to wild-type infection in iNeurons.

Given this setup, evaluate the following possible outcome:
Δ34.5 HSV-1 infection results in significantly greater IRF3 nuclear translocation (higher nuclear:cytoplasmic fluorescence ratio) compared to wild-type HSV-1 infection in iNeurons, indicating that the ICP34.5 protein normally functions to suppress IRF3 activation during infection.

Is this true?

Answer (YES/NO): YES